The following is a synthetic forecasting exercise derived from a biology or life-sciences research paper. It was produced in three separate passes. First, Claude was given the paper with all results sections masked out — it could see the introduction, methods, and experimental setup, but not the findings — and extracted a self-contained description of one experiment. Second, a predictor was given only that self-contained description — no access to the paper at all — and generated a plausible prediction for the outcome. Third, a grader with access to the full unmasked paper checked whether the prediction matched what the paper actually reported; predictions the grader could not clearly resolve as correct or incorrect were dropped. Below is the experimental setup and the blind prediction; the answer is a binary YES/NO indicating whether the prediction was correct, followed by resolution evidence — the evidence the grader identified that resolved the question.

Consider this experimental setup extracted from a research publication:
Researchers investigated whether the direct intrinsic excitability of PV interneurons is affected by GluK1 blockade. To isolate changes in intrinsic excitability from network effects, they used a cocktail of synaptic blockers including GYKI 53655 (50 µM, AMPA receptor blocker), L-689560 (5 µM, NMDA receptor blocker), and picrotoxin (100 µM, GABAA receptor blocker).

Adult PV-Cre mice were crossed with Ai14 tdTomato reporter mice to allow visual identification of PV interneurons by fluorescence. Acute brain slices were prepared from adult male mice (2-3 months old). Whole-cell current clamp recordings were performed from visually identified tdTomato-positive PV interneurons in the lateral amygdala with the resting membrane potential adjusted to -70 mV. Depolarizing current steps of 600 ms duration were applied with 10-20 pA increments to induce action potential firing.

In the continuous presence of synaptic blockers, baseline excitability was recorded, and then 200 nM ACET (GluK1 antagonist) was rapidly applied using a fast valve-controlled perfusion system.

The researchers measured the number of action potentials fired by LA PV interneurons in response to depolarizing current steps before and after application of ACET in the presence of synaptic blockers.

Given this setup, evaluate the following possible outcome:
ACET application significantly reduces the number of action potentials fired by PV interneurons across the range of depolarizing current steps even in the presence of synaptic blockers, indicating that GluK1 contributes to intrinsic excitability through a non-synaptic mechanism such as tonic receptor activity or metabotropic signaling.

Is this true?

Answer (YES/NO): YES